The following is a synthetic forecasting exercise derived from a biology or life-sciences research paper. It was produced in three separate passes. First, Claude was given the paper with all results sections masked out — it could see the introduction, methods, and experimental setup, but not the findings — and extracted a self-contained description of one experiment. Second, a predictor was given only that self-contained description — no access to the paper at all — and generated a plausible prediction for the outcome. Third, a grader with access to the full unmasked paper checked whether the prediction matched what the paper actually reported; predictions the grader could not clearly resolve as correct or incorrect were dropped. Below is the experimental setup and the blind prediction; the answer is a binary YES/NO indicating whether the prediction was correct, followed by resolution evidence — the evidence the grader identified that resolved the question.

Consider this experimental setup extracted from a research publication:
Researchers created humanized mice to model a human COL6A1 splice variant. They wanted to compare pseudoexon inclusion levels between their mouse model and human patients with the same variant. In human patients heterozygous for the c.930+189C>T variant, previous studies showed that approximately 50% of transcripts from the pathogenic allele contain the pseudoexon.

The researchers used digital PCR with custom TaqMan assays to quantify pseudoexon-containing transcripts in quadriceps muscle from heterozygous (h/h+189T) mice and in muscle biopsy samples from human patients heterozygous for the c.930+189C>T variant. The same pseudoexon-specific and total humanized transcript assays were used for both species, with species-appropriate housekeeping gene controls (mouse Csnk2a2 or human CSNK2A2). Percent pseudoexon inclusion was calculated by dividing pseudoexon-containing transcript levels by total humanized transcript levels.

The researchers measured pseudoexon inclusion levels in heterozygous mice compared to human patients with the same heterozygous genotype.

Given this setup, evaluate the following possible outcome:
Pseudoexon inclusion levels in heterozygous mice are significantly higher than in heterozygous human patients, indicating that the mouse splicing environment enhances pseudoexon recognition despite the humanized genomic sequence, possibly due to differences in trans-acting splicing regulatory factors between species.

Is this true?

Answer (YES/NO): NO